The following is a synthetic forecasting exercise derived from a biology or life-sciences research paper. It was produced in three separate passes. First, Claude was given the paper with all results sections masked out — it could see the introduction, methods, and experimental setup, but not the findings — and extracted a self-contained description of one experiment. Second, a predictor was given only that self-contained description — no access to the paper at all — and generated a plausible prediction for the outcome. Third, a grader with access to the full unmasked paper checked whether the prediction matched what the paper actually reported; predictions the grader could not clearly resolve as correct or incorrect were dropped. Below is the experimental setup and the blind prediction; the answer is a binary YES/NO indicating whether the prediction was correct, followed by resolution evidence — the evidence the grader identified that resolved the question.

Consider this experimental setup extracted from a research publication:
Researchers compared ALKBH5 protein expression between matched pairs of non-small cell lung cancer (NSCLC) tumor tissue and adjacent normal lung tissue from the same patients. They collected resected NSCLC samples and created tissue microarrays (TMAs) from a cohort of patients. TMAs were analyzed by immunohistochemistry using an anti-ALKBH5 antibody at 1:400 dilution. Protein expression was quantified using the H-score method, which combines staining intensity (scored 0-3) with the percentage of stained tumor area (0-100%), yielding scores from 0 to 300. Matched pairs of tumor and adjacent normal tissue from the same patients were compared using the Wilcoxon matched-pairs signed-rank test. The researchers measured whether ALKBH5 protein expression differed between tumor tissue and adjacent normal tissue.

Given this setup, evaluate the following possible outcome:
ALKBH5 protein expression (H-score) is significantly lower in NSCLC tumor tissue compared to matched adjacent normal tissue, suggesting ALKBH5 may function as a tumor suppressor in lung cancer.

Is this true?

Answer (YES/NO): NO